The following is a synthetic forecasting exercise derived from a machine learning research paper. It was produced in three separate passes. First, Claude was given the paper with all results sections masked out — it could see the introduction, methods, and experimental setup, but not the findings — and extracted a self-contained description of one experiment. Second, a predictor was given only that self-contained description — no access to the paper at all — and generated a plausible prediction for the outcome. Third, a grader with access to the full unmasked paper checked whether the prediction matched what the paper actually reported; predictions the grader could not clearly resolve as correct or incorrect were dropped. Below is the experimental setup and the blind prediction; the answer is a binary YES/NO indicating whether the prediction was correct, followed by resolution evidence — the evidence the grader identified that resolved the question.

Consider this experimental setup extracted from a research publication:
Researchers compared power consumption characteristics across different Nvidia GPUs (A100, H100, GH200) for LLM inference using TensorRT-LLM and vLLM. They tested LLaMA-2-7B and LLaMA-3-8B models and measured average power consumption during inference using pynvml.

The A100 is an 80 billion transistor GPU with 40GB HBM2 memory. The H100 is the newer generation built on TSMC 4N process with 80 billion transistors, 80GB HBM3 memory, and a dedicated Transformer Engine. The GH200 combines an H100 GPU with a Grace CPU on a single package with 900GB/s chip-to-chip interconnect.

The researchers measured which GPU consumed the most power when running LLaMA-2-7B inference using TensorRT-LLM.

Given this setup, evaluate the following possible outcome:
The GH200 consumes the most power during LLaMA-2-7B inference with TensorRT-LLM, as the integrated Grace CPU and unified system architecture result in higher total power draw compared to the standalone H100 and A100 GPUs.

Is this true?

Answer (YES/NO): YES